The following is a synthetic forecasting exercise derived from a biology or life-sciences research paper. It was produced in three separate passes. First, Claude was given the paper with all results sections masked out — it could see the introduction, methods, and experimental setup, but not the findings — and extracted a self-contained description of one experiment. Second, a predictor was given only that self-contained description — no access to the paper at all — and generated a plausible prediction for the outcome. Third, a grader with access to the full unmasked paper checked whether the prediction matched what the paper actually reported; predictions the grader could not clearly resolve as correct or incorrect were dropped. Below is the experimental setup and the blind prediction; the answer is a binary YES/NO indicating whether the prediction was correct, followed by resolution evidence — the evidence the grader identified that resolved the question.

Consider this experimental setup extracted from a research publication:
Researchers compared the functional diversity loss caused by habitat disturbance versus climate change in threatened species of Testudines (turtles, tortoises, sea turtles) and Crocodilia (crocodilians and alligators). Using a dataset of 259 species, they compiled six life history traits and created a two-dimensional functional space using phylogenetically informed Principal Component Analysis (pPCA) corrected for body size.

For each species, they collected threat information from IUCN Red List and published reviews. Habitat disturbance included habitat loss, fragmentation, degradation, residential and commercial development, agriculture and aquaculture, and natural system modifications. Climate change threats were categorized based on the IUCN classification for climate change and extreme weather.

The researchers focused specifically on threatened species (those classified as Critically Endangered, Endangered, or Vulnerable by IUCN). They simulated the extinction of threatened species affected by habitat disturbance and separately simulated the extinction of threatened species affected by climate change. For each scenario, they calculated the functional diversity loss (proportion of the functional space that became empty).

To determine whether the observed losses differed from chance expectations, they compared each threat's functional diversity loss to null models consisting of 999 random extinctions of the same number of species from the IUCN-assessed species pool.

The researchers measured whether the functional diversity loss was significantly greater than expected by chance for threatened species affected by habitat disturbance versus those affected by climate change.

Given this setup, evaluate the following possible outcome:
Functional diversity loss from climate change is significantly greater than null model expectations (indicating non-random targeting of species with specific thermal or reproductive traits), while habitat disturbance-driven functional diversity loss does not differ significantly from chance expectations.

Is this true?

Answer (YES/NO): YES